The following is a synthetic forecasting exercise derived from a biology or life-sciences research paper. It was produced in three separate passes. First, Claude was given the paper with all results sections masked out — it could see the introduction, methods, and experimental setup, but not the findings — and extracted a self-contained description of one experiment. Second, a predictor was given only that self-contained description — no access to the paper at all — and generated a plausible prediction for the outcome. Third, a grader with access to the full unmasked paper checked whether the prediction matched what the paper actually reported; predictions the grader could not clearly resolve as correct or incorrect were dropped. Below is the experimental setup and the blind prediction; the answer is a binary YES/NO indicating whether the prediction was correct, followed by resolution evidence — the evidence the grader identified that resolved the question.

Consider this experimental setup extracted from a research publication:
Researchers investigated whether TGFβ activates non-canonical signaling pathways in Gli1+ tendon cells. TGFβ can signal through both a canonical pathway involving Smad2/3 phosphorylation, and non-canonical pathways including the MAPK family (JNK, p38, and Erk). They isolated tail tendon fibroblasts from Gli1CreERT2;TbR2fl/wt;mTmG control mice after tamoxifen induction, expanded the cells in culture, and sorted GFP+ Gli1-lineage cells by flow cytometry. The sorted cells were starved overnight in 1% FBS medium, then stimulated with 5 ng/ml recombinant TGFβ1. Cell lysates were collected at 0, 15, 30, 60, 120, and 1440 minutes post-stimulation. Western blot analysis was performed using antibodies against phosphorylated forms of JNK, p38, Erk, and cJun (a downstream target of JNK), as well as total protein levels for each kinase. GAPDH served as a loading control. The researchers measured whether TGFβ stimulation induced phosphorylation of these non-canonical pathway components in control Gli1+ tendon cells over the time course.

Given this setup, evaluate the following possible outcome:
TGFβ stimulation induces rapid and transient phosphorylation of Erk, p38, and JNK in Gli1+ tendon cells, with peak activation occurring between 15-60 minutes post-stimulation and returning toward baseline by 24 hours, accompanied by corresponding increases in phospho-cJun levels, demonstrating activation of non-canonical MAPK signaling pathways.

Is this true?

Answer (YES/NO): NO